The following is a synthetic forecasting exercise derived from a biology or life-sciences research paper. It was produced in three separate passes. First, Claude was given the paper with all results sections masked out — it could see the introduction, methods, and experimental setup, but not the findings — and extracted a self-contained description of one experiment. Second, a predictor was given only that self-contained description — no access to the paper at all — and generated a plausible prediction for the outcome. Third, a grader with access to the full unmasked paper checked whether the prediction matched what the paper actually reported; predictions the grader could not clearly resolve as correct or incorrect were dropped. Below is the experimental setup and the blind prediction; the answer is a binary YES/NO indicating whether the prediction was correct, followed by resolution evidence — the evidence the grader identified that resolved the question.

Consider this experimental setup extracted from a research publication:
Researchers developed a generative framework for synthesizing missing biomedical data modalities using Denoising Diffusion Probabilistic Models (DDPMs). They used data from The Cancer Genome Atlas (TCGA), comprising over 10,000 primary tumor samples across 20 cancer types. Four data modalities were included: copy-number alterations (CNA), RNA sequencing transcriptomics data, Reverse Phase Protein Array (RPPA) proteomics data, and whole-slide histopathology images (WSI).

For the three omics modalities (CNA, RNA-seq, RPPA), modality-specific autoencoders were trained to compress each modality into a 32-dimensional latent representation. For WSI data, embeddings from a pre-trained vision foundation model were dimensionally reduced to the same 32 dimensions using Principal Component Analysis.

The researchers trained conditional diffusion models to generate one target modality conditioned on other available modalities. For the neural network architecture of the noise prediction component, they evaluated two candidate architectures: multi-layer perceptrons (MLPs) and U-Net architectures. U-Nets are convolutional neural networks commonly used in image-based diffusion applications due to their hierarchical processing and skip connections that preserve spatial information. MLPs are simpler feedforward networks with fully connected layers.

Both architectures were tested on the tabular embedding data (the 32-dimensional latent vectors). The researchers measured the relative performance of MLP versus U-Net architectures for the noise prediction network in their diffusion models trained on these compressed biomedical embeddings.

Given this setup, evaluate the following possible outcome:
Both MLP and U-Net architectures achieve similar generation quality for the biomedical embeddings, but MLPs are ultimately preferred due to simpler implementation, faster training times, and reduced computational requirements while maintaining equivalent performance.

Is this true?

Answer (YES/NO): NO